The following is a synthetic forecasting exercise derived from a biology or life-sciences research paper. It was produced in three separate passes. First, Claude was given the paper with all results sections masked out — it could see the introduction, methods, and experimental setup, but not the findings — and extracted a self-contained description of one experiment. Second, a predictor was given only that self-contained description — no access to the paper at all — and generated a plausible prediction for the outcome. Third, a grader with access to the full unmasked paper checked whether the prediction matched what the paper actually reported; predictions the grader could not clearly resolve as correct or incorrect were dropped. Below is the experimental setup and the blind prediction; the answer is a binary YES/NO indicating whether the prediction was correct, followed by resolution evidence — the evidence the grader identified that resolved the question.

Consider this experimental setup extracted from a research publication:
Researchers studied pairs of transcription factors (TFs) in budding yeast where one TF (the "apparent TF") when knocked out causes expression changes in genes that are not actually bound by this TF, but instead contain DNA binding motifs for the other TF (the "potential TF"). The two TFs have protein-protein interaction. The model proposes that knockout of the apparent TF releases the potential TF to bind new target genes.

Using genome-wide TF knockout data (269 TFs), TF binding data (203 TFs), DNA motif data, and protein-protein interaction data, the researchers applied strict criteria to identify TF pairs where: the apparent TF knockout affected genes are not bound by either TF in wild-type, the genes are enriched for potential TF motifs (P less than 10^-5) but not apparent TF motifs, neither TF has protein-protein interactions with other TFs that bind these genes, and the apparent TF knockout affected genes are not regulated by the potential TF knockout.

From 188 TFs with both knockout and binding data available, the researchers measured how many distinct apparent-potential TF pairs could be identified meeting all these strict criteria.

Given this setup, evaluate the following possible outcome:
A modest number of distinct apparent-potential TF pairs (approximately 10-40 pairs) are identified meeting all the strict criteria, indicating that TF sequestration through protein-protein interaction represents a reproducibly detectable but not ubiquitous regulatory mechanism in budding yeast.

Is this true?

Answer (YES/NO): YES